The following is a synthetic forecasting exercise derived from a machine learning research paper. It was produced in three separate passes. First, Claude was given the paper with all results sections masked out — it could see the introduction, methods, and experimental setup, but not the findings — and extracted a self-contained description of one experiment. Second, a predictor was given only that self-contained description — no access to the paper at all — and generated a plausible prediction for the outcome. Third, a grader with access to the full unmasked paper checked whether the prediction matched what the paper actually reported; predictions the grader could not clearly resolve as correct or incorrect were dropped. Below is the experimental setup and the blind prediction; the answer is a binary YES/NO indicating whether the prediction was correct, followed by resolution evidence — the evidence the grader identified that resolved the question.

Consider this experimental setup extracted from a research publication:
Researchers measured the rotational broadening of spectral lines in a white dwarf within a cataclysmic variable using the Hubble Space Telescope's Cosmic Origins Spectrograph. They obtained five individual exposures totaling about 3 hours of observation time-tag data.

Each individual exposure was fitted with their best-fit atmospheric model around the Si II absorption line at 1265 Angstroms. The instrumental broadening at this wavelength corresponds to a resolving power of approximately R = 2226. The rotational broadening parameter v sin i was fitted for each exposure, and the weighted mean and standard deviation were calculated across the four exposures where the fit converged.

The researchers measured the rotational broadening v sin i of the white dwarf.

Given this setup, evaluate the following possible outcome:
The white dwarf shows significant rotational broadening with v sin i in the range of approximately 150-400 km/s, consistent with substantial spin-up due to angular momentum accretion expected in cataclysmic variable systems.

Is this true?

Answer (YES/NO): YES